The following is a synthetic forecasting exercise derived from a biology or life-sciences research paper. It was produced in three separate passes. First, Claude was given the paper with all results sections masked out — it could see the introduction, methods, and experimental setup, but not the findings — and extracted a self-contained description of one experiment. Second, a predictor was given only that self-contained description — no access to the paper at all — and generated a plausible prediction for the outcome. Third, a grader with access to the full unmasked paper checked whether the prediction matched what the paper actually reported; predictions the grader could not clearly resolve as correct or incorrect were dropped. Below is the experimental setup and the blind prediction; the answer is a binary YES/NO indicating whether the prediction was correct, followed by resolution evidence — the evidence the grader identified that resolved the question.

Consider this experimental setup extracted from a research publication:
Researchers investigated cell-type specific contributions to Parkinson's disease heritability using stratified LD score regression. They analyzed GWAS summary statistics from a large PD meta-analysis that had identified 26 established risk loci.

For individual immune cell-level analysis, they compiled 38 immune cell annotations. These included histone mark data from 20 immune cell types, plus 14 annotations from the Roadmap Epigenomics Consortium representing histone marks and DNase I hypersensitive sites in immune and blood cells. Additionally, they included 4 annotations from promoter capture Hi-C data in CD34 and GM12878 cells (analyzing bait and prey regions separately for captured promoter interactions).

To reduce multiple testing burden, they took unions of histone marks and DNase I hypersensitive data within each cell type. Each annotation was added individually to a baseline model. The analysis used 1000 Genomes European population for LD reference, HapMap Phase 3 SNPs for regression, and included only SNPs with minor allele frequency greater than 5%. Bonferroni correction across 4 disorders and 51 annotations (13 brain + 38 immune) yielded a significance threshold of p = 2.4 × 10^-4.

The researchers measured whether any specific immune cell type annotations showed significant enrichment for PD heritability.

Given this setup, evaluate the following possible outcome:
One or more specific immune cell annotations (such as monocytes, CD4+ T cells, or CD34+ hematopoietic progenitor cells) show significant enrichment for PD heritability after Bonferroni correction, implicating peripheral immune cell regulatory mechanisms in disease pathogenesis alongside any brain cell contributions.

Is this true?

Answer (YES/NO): YES